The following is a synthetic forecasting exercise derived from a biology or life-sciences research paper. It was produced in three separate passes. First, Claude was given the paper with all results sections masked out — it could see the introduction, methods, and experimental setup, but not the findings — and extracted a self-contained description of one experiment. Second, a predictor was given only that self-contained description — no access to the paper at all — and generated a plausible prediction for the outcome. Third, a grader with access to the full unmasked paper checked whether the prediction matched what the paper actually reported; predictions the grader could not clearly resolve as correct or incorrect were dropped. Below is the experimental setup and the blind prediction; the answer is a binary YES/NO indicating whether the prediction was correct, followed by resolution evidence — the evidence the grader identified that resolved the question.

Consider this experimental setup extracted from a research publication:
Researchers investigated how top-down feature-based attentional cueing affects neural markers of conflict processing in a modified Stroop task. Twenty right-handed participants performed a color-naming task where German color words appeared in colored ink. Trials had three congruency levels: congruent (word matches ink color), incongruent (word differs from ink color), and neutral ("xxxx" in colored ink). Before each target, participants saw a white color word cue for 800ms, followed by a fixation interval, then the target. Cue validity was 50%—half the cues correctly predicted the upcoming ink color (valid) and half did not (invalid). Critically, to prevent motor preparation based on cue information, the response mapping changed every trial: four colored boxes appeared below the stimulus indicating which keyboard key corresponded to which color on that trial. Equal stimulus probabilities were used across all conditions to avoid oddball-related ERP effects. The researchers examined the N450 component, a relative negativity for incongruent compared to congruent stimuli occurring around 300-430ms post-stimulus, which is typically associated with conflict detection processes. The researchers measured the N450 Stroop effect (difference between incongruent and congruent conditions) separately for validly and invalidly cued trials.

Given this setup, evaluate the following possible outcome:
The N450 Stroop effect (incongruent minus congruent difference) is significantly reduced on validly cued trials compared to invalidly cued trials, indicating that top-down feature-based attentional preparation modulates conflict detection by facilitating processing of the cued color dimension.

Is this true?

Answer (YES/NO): NO